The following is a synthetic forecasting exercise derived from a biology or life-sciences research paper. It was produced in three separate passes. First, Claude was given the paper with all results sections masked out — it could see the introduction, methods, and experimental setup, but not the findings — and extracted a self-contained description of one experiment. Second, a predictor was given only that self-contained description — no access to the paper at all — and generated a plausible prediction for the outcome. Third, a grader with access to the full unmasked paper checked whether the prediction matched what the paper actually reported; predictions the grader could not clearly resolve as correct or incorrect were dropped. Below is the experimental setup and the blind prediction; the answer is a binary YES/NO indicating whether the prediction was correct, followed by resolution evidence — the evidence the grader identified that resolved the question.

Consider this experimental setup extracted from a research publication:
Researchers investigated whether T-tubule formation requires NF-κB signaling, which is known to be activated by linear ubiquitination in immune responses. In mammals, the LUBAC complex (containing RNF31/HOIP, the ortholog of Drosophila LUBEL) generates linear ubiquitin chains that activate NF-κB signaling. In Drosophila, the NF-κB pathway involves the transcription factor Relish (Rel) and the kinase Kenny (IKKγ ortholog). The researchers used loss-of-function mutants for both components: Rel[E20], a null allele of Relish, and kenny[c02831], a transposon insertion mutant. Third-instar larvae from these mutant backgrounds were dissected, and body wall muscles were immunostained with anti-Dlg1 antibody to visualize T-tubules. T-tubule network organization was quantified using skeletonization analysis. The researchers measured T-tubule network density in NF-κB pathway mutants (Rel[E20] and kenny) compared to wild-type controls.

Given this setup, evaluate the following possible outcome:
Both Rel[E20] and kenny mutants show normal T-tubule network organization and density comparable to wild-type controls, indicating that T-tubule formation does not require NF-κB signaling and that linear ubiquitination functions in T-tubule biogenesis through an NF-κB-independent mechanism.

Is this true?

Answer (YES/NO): YES